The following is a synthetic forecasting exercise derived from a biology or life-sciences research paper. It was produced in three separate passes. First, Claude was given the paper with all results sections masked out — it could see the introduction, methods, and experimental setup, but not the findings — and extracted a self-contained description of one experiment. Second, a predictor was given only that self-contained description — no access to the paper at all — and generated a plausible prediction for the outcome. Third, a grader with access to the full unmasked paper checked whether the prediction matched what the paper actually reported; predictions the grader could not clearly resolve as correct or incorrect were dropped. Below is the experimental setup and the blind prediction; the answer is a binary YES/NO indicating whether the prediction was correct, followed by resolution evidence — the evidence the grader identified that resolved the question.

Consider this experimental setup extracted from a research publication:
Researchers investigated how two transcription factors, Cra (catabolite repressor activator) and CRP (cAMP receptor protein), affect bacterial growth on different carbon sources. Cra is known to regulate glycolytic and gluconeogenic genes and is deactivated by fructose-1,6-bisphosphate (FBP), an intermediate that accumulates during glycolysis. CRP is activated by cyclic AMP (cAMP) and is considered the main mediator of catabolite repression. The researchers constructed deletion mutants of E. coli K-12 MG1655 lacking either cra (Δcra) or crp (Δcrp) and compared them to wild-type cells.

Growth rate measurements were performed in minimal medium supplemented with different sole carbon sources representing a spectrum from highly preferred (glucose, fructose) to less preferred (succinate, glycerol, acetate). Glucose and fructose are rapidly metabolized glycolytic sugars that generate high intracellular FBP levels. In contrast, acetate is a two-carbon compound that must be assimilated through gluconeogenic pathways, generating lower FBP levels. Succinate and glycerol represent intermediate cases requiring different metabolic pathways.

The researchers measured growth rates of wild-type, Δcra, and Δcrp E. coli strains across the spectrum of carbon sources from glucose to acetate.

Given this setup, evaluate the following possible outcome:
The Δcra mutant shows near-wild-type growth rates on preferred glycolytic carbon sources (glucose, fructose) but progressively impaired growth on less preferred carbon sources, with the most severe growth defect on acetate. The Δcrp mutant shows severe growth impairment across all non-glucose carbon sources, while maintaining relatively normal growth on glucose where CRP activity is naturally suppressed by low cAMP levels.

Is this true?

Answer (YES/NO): NO